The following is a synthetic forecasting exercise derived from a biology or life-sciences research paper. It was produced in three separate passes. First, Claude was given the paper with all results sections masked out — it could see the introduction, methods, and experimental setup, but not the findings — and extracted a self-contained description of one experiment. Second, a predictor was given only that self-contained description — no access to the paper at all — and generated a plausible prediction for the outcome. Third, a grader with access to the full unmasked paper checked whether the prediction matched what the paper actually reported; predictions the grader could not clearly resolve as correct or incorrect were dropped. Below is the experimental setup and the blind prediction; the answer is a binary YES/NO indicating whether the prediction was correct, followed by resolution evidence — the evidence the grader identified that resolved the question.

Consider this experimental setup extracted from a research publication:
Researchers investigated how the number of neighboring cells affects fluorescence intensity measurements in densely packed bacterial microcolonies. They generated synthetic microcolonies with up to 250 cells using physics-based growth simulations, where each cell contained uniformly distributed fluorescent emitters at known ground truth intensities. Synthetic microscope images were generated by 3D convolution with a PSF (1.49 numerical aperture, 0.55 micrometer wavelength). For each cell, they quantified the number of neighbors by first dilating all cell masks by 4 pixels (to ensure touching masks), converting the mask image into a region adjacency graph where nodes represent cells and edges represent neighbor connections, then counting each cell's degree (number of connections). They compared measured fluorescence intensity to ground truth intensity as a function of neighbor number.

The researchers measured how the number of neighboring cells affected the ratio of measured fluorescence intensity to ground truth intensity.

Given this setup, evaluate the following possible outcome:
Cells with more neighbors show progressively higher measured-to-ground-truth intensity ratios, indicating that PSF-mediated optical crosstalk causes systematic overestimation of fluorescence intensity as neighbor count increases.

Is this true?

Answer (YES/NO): YES